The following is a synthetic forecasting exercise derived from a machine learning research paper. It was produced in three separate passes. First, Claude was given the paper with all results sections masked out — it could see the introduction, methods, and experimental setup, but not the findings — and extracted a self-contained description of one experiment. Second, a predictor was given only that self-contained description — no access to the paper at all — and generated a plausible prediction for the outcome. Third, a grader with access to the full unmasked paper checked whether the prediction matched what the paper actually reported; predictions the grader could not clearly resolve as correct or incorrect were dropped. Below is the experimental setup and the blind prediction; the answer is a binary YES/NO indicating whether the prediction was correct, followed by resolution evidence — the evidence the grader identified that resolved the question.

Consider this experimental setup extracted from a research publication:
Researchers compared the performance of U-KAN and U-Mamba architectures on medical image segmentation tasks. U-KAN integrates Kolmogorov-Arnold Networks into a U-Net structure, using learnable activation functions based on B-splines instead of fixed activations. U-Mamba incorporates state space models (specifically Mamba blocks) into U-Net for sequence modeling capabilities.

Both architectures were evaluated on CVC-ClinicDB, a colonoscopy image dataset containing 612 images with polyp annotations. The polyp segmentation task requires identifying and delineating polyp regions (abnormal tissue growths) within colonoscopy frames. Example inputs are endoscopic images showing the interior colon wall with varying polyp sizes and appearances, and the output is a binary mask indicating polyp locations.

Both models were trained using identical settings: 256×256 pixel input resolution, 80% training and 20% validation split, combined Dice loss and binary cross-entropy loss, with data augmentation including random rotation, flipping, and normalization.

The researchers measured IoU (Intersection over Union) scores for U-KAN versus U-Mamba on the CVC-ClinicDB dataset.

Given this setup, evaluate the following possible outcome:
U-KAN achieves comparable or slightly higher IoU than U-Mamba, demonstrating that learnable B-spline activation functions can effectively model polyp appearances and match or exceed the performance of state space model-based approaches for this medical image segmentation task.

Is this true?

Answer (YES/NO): NO